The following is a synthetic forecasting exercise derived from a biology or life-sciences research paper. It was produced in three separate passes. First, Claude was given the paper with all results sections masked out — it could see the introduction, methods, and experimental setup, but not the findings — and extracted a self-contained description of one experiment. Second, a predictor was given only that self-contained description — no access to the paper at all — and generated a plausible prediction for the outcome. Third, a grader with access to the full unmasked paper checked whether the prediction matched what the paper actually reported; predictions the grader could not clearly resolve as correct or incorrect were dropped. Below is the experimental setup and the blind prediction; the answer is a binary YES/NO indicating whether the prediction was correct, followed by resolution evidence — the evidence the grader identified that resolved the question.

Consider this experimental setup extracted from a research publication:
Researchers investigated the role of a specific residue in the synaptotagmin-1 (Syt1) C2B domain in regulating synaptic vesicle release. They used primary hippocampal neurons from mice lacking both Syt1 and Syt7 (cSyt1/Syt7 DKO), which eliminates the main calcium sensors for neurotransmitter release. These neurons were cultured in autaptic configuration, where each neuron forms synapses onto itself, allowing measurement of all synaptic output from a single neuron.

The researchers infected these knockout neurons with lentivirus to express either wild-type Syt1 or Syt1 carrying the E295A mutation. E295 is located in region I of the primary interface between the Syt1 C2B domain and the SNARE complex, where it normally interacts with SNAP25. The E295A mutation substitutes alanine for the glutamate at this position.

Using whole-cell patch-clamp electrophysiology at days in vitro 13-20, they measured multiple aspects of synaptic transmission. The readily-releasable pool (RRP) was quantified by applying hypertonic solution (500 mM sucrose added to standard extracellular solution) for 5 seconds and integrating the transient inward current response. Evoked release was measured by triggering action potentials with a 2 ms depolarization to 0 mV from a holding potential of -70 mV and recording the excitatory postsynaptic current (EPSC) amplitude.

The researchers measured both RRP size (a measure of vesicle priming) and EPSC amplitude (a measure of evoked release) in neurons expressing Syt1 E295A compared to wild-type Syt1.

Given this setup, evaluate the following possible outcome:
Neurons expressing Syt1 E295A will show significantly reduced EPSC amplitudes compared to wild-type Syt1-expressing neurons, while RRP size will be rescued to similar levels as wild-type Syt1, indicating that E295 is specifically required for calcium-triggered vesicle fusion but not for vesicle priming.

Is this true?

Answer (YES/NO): NO